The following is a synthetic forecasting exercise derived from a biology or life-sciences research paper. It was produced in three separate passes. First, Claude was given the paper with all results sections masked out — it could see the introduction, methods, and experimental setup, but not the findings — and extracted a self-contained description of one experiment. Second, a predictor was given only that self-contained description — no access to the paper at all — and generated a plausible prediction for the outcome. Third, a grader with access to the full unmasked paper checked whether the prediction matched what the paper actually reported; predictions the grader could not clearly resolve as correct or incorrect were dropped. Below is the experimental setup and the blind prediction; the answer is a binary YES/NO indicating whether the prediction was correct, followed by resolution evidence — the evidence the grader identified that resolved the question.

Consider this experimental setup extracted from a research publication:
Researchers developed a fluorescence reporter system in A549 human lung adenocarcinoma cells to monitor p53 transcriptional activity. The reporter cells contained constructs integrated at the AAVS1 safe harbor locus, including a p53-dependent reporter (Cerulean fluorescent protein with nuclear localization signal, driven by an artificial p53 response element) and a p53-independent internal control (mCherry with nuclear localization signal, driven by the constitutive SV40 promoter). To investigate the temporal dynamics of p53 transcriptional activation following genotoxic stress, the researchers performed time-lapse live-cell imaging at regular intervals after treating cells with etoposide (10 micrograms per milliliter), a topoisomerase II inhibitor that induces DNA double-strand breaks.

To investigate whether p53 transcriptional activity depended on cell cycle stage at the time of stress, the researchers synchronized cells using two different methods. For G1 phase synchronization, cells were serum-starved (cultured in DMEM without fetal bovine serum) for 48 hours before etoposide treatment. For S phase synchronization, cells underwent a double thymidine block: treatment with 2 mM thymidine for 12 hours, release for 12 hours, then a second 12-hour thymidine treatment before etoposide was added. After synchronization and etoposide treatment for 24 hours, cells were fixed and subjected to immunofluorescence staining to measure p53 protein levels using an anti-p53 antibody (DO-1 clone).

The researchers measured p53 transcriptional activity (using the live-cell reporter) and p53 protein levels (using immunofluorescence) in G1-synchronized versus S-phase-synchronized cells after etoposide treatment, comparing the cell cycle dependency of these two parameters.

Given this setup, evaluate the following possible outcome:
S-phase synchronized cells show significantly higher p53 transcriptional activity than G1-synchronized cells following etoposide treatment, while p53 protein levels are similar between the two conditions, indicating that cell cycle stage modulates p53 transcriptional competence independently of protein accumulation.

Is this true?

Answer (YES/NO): NO